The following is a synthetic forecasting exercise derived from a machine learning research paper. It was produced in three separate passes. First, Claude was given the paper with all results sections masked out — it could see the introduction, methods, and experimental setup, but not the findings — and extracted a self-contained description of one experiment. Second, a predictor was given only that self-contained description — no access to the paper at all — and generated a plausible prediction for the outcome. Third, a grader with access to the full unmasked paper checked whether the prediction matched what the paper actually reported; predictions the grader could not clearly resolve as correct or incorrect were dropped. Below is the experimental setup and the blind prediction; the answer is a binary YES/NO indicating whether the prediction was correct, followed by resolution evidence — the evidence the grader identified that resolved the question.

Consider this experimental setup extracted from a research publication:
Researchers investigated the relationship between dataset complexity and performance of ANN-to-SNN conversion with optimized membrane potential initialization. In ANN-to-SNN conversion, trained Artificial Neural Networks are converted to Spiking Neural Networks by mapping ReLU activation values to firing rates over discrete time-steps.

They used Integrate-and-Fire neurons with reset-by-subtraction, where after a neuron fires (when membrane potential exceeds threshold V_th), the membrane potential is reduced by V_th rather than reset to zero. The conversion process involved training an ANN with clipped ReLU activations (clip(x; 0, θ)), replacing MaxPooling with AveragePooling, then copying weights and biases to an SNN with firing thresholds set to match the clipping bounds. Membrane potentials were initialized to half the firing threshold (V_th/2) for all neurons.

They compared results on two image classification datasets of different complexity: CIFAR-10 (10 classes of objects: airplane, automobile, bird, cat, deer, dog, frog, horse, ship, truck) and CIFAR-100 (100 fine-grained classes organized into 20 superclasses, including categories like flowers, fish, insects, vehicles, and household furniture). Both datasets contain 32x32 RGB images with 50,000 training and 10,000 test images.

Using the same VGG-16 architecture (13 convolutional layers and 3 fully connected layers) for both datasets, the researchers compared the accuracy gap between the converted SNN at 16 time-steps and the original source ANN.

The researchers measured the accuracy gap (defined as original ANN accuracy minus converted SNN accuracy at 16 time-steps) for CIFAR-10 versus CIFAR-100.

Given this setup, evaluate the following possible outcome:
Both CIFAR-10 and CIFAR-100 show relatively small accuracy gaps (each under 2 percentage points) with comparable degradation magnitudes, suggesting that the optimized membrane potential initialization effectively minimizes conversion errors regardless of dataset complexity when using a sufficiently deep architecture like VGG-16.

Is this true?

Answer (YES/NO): NO